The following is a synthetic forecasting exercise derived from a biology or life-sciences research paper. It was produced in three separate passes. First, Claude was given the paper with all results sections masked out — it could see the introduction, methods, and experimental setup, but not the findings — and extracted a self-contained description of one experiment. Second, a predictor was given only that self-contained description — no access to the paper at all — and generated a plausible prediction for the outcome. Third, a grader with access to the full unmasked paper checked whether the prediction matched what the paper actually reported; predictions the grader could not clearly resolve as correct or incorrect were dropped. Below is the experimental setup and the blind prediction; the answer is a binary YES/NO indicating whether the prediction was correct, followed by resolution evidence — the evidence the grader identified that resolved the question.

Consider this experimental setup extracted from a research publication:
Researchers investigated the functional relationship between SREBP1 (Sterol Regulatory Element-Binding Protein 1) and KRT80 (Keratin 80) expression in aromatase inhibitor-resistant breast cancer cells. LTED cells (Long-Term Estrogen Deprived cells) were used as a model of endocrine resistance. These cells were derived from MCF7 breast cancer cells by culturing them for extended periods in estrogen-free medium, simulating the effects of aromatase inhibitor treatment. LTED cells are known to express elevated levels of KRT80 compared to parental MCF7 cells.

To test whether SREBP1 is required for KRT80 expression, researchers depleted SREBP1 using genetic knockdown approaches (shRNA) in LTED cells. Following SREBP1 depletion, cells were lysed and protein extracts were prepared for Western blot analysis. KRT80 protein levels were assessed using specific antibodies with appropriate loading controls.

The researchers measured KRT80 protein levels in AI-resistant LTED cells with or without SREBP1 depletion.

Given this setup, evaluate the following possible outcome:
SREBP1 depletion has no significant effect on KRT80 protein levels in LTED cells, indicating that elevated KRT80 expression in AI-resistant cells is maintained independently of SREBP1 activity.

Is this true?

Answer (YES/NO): NO